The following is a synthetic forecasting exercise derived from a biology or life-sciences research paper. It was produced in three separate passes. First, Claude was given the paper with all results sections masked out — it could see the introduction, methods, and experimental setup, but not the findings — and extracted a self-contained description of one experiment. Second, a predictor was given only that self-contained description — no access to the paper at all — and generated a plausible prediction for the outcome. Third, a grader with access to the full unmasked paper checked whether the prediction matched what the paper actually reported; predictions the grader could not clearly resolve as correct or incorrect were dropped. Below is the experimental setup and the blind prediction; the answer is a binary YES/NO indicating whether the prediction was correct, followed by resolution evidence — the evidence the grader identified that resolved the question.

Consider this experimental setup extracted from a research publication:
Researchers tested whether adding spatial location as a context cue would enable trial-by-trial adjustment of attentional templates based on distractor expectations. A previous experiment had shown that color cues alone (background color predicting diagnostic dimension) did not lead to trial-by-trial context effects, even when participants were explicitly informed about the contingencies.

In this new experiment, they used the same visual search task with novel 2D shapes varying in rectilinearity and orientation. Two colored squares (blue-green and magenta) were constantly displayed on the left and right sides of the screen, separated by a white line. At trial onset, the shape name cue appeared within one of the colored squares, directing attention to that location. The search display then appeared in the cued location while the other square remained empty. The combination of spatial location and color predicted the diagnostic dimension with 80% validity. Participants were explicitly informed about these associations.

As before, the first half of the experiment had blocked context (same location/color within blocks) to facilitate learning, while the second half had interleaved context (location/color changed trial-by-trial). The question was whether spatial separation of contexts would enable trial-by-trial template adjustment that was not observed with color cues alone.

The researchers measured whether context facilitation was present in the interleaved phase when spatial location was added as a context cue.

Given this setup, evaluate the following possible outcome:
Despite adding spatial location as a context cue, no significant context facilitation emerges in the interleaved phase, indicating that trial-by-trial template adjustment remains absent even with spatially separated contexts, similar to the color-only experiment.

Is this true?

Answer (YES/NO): NO